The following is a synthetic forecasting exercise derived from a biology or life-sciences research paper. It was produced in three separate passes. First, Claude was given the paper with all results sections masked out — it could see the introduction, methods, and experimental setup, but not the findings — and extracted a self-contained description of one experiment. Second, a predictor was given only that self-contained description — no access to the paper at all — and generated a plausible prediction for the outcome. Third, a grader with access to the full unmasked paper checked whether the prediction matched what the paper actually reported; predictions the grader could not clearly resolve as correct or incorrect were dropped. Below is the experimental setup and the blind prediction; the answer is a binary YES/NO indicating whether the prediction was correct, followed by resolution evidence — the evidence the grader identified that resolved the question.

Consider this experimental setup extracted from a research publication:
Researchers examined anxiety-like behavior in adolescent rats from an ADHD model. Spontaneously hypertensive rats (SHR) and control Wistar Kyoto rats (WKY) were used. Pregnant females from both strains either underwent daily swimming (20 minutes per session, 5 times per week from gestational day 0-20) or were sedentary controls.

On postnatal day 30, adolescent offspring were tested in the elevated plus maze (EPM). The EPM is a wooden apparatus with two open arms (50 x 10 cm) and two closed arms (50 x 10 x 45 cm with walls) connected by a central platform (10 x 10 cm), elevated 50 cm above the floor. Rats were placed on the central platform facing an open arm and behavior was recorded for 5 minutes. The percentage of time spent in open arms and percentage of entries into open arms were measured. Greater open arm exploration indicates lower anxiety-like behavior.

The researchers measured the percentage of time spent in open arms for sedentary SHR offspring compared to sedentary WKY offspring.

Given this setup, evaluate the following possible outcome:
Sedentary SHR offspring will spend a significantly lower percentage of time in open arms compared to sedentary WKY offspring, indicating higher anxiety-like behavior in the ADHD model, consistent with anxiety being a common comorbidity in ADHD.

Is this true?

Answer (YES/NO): NO